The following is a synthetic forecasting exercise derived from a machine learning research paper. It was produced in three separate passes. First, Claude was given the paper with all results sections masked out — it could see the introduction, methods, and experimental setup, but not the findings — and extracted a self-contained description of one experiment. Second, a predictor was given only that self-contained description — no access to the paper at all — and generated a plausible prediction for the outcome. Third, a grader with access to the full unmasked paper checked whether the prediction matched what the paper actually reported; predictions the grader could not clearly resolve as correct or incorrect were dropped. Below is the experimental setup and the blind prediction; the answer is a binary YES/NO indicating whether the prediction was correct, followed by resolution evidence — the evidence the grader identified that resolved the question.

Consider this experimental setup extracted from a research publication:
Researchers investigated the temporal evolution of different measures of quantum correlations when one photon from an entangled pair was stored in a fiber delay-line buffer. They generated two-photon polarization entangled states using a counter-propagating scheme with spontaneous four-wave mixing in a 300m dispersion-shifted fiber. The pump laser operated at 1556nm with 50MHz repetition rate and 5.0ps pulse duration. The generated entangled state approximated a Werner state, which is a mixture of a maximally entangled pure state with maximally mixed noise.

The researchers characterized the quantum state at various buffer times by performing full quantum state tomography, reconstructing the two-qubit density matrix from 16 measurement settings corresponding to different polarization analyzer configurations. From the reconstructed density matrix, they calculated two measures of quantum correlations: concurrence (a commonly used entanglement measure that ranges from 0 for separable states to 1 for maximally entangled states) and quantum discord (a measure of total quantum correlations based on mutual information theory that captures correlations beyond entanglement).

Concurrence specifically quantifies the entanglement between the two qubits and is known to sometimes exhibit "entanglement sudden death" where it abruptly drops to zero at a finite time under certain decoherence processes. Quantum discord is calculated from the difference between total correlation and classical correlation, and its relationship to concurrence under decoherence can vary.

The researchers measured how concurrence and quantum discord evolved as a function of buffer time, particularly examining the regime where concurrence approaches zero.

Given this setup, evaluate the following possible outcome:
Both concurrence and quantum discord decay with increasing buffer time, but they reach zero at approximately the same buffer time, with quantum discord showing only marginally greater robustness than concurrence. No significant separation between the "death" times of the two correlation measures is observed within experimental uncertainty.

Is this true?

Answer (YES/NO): NO